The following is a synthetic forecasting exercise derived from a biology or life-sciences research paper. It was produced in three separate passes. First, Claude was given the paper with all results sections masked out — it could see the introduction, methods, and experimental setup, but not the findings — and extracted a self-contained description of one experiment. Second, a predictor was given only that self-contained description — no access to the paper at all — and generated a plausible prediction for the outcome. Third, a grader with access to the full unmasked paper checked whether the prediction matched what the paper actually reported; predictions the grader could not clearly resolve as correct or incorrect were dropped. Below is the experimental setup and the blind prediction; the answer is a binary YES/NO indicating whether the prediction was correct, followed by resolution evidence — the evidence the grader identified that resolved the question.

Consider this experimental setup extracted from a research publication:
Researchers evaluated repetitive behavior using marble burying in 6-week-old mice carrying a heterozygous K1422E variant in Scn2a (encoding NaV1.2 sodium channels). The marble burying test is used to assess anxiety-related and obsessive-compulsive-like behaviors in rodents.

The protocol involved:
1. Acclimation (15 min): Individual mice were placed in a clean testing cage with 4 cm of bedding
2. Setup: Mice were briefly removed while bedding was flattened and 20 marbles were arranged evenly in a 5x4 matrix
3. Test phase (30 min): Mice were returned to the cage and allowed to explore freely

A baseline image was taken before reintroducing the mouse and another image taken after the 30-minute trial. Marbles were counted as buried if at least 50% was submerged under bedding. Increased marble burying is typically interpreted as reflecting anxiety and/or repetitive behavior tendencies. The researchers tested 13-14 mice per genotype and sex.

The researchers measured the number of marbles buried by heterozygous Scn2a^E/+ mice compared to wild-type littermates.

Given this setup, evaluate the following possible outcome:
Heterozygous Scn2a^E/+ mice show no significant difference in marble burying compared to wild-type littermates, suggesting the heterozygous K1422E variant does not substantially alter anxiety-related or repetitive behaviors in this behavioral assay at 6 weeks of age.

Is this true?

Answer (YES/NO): NO